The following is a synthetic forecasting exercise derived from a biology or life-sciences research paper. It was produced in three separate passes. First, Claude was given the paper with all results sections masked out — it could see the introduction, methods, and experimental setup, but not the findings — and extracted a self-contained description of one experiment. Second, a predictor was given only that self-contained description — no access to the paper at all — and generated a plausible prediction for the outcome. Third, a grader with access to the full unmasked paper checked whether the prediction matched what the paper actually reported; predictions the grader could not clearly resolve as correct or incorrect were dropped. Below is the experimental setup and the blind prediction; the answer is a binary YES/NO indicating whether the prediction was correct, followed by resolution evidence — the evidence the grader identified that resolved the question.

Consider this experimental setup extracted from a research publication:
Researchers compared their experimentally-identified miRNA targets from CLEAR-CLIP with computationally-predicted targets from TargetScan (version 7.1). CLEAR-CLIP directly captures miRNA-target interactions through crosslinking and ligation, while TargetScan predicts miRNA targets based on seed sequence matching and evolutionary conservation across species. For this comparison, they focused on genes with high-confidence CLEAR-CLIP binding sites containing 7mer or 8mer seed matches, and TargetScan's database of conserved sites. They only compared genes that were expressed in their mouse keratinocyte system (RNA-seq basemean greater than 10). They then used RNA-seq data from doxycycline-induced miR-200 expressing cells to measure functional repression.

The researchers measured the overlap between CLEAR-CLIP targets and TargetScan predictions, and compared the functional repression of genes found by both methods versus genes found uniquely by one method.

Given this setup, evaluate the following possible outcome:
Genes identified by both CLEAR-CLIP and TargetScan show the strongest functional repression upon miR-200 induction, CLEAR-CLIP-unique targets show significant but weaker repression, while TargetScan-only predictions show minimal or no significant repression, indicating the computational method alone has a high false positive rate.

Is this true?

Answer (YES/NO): YES